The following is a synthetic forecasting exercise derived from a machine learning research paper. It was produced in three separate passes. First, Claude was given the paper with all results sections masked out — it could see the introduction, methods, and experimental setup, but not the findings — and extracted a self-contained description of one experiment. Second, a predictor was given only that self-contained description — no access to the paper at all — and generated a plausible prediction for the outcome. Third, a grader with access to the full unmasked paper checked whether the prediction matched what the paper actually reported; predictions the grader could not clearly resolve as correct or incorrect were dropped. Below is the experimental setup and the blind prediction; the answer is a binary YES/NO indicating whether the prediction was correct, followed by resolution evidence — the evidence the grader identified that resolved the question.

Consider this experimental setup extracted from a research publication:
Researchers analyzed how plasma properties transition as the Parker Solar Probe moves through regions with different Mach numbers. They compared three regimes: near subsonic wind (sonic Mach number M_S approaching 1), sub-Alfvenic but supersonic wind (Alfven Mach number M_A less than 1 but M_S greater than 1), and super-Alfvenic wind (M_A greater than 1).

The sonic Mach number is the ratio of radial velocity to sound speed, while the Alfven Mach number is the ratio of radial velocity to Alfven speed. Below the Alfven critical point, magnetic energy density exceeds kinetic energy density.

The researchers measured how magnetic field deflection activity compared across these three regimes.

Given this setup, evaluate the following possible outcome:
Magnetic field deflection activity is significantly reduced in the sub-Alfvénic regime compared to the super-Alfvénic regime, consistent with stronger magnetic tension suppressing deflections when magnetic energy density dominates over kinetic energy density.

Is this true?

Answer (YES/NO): YES